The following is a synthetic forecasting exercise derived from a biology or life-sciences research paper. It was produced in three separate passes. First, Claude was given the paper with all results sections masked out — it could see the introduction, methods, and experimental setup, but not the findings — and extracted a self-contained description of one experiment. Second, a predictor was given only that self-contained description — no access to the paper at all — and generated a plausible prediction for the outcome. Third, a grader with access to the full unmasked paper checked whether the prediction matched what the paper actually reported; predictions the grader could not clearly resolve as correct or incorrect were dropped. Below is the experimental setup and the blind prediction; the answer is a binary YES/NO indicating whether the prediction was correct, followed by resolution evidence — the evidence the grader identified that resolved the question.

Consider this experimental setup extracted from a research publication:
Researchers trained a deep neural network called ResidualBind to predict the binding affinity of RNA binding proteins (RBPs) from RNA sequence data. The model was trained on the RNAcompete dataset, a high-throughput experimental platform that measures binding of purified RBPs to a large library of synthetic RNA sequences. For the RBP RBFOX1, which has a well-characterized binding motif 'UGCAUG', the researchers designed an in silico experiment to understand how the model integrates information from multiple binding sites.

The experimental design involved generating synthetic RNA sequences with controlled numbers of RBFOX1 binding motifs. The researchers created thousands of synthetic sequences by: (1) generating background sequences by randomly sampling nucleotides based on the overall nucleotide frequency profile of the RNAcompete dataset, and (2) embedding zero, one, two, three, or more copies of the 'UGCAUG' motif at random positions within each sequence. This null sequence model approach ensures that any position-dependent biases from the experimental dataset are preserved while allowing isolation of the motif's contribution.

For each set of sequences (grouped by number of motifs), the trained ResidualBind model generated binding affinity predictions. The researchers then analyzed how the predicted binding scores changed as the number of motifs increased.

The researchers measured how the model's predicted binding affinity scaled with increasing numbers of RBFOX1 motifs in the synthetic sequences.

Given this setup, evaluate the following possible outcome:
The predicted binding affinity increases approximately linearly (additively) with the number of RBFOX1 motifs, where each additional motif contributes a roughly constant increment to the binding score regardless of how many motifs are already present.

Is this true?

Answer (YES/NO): YES